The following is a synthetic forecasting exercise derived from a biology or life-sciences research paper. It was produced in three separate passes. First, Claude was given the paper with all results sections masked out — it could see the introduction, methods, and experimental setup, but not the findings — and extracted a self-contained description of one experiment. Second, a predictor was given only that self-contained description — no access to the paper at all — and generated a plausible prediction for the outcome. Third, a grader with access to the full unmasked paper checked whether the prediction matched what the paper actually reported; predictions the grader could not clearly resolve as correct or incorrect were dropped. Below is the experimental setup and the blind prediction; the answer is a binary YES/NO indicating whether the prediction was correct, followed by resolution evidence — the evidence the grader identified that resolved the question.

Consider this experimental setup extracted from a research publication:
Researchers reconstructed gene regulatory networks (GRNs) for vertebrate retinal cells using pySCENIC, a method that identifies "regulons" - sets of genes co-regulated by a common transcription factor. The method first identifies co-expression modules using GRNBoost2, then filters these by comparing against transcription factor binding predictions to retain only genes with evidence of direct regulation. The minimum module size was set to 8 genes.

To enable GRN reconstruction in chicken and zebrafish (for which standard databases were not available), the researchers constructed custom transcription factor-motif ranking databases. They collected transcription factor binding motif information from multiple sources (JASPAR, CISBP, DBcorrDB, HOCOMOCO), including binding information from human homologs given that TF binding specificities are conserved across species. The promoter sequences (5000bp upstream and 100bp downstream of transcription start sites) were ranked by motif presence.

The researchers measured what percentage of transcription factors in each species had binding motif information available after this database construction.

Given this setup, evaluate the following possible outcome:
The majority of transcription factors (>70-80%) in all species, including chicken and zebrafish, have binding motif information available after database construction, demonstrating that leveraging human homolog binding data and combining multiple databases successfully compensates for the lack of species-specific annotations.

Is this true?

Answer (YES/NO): NO